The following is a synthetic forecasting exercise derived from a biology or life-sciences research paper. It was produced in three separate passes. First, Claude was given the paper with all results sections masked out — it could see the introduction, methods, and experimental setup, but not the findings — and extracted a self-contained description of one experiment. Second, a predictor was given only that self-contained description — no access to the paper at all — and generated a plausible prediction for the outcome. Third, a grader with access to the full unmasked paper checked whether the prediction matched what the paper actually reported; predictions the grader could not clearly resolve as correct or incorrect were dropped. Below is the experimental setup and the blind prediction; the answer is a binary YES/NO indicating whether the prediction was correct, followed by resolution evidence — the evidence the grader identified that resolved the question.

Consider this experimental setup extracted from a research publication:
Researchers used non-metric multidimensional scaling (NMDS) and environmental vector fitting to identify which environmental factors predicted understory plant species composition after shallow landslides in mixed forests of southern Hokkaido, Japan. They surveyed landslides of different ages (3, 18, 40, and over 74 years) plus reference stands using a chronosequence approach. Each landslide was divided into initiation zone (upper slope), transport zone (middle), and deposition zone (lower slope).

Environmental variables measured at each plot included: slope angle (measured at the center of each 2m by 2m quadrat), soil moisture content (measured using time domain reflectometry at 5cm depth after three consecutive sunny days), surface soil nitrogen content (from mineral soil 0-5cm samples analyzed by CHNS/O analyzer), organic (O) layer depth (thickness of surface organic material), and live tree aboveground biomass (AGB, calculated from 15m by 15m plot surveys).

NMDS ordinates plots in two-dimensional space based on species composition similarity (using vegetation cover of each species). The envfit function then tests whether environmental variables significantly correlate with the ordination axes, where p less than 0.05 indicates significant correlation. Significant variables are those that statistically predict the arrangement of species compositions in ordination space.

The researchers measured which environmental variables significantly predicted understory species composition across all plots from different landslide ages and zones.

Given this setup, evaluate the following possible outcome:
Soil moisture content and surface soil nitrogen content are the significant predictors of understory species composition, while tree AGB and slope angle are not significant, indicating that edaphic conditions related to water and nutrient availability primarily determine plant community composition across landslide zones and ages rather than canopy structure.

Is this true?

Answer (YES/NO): NO